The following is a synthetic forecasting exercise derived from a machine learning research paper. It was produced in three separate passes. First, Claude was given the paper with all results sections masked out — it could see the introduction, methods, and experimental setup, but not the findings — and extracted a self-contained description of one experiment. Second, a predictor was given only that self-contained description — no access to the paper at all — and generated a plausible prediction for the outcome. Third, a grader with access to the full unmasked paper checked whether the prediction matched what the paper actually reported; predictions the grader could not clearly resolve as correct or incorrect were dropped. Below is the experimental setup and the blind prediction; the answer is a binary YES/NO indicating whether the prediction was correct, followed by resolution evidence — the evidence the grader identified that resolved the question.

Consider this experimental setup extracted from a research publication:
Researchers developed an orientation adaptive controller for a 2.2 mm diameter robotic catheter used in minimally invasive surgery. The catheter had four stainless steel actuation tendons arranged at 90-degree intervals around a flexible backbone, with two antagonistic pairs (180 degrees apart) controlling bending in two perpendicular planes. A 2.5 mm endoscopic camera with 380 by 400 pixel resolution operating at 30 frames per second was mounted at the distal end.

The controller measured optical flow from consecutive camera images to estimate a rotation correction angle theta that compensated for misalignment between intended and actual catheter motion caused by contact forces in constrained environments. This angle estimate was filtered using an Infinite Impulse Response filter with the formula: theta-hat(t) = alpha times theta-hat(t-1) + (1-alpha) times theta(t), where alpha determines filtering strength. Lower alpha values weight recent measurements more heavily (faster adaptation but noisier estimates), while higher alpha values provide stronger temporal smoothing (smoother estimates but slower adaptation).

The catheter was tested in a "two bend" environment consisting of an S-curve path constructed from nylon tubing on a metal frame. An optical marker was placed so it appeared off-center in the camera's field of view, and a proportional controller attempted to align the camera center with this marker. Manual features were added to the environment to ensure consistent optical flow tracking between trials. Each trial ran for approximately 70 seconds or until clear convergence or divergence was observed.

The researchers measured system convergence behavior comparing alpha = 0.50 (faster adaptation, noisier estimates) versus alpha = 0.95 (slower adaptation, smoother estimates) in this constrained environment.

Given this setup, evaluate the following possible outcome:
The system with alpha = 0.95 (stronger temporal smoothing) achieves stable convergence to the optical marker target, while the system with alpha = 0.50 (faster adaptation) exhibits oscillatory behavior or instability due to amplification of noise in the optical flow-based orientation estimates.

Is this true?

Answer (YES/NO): YES